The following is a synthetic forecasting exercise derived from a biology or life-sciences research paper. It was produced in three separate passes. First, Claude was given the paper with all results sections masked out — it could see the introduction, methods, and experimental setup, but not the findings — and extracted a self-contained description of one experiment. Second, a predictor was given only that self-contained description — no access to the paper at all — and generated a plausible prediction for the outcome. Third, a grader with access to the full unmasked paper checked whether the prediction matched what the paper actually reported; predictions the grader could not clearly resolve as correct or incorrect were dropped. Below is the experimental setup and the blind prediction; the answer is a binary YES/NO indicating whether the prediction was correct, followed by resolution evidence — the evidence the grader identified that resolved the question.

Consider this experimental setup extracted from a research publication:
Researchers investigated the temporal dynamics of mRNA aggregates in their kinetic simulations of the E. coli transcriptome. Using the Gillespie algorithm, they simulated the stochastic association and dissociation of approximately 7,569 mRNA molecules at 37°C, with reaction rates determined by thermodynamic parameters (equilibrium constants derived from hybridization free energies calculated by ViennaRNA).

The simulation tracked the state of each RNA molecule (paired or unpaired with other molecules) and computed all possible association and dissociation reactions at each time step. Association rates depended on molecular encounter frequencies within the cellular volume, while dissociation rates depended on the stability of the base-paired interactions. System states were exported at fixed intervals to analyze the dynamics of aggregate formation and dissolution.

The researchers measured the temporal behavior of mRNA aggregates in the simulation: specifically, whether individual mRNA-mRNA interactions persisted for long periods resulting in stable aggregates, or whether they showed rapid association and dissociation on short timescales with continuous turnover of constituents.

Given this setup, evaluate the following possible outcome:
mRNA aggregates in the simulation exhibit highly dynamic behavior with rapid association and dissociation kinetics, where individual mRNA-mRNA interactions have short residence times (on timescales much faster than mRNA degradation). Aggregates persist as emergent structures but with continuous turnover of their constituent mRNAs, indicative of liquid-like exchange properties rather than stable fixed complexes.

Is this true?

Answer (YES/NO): YES